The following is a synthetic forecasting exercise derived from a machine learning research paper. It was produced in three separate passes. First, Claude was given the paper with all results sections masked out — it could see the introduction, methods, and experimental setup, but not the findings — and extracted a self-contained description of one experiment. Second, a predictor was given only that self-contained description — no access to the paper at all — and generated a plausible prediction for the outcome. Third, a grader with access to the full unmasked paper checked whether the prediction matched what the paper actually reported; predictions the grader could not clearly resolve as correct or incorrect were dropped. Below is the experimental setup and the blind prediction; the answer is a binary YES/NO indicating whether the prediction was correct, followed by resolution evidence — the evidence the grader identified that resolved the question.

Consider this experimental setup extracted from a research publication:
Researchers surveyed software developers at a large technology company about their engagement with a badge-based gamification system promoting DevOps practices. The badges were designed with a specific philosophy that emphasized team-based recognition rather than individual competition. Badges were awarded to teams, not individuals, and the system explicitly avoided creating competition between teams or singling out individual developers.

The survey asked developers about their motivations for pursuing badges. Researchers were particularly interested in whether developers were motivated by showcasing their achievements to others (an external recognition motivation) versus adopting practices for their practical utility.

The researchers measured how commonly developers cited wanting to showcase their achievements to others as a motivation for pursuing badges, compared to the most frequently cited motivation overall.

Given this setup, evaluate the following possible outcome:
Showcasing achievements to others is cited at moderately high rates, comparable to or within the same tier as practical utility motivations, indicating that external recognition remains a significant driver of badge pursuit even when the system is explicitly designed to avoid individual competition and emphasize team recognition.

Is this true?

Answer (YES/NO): NO